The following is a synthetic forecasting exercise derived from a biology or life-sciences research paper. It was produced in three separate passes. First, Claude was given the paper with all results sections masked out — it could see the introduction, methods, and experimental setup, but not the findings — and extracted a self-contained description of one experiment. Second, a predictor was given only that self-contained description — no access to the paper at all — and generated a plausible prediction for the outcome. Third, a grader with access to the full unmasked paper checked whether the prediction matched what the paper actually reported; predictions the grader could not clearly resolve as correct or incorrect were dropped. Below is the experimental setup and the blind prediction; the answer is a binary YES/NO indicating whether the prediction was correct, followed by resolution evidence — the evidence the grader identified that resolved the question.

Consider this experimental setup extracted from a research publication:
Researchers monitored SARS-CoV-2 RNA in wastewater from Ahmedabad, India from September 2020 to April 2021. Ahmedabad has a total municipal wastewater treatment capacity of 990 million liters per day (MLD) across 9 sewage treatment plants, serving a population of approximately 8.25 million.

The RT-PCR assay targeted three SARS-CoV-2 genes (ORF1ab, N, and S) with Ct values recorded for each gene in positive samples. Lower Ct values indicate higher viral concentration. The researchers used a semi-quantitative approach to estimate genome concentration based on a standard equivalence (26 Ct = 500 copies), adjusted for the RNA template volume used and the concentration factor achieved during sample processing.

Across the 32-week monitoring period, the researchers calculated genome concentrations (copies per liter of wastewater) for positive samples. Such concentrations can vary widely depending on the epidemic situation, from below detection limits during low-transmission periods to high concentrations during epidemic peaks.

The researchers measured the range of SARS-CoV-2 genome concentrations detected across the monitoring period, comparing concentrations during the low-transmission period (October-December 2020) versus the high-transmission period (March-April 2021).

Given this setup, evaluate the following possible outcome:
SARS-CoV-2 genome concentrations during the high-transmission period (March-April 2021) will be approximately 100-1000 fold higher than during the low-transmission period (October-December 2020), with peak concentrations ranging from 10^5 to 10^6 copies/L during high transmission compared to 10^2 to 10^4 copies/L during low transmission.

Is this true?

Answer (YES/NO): NO